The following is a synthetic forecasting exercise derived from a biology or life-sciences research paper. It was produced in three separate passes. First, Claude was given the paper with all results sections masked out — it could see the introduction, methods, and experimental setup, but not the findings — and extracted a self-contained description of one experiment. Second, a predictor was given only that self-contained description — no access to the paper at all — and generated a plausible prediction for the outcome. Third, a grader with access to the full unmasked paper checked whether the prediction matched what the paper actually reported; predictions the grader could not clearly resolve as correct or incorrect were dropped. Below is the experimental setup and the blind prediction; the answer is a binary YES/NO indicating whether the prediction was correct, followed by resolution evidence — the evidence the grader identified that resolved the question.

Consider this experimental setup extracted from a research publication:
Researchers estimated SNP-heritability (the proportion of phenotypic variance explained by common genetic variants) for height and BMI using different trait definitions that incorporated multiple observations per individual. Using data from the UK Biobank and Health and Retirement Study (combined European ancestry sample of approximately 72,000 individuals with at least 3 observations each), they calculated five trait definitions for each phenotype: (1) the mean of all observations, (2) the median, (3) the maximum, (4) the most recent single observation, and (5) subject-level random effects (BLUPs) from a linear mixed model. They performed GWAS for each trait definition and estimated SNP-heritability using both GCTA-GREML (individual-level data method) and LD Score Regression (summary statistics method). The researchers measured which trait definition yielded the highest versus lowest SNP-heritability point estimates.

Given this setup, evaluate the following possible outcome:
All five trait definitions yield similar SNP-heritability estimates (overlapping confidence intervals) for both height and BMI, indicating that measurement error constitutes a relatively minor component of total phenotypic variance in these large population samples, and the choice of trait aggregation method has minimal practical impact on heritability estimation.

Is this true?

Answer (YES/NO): NO